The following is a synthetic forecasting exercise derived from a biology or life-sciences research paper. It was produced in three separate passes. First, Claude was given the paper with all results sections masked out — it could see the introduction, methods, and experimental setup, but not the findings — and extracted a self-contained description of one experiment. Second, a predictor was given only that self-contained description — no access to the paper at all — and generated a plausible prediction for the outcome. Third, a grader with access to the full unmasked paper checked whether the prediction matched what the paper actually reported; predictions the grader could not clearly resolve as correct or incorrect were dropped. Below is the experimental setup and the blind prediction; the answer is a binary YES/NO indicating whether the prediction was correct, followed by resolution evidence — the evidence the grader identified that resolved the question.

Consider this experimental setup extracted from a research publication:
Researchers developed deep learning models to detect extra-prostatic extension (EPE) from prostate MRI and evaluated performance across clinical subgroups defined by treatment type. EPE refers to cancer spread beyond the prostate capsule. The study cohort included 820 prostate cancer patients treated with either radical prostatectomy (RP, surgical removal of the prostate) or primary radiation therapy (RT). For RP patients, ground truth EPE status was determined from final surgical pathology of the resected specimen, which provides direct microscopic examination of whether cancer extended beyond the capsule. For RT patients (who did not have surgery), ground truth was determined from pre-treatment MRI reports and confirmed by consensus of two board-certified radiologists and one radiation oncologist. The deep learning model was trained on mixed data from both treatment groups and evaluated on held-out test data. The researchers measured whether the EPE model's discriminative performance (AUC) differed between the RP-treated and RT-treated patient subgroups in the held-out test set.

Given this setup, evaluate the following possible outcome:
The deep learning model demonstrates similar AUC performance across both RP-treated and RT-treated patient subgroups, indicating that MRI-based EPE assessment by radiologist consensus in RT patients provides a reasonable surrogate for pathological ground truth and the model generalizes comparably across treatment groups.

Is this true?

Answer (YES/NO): YES